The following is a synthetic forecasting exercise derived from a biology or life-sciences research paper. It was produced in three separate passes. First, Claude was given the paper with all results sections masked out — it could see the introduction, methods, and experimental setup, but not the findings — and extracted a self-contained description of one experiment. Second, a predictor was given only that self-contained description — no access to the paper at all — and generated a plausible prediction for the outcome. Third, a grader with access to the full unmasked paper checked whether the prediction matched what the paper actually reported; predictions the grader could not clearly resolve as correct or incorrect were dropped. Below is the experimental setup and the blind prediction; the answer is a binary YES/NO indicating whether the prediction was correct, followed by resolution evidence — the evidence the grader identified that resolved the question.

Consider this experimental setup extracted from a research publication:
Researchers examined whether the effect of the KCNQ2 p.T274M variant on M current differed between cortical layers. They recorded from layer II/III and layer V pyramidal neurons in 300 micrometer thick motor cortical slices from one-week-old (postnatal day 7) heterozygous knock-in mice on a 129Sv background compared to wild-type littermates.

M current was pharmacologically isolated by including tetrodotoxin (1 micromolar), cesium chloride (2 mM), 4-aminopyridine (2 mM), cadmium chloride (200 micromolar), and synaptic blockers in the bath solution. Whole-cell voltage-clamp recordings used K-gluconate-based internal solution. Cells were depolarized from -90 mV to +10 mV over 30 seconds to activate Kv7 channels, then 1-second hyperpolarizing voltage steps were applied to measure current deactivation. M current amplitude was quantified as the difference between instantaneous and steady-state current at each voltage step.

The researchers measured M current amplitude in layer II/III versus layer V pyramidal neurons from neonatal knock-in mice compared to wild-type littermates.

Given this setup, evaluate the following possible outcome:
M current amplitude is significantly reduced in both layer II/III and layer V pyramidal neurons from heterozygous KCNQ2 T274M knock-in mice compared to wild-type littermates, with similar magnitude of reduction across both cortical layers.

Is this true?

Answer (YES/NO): NO